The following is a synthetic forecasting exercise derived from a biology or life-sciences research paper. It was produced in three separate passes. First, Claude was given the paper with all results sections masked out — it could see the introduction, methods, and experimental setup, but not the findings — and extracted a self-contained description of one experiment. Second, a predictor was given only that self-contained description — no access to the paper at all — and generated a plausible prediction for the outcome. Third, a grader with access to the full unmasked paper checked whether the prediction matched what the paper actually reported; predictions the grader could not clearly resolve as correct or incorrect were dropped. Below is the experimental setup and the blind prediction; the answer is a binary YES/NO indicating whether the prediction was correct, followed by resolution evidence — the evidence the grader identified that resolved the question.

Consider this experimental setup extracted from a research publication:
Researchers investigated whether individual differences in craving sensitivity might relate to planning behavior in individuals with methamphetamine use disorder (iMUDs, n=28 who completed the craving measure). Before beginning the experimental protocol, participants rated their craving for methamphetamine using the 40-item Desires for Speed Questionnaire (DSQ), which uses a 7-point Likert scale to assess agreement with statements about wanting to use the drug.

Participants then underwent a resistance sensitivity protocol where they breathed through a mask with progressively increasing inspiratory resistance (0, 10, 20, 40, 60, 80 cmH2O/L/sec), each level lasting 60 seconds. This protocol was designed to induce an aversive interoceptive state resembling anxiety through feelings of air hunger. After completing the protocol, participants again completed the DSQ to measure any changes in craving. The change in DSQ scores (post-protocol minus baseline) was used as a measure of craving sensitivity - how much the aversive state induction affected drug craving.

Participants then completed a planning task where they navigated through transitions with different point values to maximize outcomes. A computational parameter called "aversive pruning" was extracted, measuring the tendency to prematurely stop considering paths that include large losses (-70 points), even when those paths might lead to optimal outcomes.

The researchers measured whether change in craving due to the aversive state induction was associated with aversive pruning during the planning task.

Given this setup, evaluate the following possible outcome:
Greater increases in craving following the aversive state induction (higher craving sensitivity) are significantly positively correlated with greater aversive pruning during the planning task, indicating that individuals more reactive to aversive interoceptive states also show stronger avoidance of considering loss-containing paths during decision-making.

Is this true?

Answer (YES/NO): YES